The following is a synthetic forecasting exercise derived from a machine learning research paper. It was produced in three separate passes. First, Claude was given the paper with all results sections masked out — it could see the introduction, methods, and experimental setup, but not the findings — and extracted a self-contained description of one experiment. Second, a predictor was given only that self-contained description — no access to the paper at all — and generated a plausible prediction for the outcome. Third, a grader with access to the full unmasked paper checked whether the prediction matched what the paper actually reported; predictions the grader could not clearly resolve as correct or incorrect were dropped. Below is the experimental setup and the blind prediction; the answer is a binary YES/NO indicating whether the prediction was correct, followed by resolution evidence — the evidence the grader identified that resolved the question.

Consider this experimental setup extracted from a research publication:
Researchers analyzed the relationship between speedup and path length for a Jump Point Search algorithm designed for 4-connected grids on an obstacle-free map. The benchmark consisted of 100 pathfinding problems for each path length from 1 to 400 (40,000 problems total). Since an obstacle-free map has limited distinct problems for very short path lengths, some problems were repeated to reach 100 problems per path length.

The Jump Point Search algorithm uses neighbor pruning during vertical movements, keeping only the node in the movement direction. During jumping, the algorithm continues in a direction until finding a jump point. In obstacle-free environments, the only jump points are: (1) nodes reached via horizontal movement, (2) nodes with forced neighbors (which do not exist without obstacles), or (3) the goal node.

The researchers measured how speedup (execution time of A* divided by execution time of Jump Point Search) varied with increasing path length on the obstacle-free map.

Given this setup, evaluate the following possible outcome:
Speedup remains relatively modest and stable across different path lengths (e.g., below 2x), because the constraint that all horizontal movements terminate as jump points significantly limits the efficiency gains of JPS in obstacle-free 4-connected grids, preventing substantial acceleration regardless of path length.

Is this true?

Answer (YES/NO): NO